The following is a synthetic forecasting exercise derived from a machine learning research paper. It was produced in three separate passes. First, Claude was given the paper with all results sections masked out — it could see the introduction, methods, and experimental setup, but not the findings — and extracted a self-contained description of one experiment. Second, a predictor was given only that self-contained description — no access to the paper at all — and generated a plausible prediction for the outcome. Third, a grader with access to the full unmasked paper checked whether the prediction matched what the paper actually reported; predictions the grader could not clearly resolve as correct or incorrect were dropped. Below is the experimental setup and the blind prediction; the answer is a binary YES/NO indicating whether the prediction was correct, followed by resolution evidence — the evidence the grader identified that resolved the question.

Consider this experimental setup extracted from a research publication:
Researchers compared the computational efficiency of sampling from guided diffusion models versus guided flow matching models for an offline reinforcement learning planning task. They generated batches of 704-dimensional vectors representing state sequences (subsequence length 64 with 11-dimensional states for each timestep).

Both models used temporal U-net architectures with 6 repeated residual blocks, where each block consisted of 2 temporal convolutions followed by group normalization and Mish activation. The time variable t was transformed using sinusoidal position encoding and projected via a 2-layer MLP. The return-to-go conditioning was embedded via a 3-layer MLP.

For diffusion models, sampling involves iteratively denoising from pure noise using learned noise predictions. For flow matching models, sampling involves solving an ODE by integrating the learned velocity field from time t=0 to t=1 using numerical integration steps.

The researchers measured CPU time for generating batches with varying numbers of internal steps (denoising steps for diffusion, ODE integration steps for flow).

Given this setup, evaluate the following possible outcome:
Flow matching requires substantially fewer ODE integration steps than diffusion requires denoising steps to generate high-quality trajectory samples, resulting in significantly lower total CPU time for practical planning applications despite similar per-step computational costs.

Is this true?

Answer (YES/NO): YES